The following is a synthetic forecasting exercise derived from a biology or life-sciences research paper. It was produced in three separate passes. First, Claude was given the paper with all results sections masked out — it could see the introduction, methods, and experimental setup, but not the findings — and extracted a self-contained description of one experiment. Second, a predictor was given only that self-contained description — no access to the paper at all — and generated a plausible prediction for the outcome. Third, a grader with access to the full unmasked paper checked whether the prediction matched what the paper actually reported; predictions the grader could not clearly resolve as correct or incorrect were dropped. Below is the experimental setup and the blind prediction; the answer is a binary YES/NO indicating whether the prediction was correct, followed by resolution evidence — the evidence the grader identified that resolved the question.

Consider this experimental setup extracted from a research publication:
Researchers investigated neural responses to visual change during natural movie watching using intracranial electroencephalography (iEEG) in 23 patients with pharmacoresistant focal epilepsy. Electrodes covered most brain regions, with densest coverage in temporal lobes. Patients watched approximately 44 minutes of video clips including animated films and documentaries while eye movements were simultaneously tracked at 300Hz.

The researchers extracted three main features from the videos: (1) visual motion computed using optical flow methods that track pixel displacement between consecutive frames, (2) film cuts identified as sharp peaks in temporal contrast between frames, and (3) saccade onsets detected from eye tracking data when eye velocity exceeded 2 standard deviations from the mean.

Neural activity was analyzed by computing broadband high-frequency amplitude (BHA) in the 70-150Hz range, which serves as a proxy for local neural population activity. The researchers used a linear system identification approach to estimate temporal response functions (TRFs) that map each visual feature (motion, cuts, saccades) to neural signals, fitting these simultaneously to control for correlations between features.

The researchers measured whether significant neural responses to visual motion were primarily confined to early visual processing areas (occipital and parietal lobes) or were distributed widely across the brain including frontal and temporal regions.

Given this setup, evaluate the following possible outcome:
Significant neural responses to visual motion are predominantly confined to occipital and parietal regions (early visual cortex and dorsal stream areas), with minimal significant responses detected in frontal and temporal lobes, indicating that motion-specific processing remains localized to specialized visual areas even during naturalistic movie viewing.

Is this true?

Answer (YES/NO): YES